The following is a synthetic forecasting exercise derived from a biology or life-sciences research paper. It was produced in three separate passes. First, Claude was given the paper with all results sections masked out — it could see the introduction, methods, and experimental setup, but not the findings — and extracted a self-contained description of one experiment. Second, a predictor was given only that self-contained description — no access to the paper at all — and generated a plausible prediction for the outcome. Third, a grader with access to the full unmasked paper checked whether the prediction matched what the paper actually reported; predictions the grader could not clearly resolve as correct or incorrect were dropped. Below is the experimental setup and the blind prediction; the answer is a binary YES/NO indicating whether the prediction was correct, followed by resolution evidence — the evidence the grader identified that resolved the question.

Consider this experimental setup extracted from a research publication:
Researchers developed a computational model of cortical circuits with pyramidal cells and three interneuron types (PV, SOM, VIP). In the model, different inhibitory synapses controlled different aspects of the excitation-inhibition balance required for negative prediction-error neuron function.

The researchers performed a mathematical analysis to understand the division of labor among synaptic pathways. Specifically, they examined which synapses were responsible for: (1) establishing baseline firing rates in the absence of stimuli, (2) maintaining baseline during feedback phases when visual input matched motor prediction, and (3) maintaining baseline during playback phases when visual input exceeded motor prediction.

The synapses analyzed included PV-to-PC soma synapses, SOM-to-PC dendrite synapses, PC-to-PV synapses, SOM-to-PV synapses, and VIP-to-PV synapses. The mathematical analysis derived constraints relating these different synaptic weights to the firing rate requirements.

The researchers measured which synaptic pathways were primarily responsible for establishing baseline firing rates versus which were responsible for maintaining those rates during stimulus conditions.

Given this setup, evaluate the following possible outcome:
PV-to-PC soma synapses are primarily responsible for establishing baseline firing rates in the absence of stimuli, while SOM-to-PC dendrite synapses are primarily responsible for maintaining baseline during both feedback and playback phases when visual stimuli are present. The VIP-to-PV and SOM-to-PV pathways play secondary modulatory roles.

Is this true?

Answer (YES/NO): NO